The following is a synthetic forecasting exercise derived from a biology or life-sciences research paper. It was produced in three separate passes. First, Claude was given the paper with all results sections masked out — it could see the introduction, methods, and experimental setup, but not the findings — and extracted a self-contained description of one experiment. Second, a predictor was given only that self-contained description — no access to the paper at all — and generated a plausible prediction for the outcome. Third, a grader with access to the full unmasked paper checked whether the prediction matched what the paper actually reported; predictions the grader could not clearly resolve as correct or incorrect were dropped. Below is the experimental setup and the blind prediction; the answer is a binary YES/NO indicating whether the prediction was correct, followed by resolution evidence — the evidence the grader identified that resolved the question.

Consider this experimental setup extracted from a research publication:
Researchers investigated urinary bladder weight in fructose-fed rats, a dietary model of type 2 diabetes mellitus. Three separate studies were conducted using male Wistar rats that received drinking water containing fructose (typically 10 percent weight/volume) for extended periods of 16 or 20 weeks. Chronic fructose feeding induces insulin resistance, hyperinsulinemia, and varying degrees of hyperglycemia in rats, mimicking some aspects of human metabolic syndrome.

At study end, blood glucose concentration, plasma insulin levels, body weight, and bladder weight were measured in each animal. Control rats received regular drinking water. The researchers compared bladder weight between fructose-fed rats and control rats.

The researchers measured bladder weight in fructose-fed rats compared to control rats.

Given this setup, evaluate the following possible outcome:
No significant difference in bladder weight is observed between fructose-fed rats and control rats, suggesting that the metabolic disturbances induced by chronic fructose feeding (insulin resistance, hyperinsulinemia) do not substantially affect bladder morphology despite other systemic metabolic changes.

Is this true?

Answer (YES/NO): NO